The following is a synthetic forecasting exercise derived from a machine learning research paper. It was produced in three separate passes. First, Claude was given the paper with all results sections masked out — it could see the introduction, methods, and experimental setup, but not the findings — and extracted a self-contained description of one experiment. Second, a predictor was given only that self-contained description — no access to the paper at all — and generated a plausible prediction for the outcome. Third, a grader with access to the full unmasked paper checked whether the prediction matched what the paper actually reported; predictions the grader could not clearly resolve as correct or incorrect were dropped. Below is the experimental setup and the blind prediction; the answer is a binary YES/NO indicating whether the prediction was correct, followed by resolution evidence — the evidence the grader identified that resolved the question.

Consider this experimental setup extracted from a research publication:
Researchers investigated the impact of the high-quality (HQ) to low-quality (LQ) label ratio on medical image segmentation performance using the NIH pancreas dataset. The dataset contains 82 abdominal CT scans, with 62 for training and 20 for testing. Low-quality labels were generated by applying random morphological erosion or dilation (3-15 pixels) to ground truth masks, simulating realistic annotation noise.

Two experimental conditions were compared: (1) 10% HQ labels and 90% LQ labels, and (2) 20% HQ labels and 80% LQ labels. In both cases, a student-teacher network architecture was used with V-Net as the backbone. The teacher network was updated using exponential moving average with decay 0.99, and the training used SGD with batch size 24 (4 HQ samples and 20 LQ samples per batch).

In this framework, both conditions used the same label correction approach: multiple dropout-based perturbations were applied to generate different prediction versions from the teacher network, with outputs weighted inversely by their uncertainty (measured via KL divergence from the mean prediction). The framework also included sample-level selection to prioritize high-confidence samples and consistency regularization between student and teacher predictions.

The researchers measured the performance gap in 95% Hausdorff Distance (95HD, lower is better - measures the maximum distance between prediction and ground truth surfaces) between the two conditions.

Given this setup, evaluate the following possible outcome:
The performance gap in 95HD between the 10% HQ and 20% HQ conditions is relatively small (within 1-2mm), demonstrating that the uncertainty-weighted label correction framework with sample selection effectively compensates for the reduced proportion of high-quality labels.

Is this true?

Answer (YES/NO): NO